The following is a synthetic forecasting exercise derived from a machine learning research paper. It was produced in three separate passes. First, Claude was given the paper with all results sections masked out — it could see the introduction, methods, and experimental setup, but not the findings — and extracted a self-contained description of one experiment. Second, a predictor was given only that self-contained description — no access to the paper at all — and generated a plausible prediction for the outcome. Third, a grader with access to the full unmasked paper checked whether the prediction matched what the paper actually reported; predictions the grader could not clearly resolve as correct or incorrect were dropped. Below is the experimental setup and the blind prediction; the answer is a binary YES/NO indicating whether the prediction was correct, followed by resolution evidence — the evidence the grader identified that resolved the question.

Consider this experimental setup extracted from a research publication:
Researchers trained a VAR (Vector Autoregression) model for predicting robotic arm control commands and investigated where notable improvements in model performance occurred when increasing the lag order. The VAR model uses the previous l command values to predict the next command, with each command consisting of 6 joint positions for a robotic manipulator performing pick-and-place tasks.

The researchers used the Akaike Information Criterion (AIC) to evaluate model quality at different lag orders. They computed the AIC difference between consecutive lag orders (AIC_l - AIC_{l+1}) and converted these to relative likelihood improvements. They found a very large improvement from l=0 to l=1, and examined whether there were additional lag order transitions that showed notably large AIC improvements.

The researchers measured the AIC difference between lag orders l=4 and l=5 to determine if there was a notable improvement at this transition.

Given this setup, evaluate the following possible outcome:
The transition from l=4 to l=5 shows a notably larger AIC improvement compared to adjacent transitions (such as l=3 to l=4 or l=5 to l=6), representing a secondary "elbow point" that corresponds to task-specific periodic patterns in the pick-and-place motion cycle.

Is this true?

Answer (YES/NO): NO